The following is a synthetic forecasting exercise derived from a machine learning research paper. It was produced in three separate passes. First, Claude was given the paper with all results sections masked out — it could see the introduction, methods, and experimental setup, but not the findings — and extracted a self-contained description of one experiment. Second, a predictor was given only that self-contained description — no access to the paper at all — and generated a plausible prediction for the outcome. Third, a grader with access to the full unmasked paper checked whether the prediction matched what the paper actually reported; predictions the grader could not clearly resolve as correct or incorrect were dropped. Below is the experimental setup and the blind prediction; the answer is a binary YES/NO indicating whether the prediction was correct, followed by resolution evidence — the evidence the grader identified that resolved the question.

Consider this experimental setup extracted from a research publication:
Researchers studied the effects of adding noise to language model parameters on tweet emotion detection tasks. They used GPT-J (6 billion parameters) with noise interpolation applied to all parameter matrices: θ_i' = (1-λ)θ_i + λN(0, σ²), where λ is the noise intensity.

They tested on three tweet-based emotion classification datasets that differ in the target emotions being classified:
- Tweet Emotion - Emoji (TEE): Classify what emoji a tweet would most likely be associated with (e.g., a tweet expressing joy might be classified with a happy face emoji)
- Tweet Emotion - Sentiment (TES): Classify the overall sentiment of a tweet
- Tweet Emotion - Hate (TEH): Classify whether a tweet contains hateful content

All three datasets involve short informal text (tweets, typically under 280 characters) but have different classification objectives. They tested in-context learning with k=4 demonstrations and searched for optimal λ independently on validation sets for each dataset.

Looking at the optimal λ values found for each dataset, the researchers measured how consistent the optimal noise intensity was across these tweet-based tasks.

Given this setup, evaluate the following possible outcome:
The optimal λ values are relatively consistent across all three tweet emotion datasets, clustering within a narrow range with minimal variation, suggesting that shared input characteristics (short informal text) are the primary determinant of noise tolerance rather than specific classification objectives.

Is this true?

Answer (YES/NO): NO